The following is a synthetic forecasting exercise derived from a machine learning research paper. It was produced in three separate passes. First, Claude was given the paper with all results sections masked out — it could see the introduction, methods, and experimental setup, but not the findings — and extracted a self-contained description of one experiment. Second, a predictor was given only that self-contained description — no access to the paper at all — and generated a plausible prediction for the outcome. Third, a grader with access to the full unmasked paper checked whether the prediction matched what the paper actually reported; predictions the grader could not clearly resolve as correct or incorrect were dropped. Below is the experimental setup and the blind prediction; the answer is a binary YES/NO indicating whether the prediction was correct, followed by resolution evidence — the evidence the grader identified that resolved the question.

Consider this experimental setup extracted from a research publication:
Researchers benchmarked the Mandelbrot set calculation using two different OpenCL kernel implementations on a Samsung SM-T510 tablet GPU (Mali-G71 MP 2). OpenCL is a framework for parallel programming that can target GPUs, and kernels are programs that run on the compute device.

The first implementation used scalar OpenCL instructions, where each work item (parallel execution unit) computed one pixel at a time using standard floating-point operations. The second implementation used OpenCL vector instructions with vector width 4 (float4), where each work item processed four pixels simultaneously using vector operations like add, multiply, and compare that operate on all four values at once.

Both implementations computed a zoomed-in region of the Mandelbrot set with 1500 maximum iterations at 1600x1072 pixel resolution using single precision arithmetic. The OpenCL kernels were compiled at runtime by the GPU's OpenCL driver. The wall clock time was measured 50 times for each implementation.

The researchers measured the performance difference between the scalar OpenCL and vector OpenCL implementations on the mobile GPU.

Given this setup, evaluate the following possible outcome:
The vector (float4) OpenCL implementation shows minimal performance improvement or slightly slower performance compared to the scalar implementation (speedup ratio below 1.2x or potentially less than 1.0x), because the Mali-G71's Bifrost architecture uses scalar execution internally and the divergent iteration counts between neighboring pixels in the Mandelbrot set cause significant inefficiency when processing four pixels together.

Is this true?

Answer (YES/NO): YES